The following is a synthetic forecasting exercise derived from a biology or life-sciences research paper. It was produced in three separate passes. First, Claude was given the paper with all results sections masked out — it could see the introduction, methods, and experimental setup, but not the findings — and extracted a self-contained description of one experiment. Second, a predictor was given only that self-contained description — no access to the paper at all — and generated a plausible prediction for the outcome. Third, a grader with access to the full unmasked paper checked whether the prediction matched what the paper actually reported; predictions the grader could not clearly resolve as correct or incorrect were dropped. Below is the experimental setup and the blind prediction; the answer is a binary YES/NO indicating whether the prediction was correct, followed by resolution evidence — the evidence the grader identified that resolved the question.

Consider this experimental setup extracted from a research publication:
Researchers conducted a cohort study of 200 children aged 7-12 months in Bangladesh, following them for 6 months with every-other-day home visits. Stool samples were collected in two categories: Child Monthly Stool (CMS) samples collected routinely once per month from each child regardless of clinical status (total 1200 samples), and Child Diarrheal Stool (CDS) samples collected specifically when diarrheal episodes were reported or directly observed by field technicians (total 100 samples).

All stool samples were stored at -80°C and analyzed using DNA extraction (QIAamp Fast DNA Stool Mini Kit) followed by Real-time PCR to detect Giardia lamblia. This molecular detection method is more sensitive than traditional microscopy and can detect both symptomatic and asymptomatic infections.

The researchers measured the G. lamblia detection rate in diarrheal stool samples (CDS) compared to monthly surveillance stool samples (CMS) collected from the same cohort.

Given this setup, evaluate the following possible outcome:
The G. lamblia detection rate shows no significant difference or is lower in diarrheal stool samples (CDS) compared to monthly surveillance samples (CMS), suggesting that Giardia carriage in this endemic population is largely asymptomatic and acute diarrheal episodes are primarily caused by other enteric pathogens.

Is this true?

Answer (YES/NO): NO